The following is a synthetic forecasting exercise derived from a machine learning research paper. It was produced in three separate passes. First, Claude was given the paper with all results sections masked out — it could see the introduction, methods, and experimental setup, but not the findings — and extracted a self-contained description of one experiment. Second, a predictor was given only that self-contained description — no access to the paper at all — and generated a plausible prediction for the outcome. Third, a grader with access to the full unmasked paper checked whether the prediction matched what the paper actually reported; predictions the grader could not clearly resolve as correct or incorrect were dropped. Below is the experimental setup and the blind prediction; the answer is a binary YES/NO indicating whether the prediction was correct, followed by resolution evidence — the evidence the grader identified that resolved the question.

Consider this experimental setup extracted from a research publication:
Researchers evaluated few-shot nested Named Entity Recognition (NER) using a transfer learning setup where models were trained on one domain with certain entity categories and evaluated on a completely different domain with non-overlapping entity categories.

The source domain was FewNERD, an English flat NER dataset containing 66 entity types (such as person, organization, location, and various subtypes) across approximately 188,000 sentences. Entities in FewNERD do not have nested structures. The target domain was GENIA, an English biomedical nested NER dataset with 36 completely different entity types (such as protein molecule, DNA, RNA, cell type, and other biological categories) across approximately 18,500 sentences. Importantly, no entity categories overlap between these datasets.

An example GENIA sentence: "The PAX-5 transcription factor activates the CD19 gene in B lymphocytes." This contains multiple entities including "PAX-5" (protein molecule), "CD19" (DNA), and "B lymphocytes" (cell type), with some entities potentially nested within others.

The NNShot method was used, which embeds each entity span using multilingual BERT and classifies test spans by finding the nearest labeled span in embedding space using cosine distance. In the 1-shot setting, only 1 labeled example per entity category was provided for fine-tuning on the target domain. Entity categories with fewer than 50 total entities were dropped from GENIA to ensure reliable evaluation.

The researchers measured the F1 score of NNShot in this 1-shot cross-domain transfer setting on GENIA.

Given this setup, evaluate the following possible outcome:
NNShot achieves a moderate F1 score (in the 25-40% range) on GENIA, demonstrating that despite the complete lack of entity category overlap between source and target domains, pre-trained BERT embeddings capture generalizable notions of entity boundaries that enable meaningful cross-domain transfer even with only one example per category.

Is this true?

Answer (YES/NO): NO